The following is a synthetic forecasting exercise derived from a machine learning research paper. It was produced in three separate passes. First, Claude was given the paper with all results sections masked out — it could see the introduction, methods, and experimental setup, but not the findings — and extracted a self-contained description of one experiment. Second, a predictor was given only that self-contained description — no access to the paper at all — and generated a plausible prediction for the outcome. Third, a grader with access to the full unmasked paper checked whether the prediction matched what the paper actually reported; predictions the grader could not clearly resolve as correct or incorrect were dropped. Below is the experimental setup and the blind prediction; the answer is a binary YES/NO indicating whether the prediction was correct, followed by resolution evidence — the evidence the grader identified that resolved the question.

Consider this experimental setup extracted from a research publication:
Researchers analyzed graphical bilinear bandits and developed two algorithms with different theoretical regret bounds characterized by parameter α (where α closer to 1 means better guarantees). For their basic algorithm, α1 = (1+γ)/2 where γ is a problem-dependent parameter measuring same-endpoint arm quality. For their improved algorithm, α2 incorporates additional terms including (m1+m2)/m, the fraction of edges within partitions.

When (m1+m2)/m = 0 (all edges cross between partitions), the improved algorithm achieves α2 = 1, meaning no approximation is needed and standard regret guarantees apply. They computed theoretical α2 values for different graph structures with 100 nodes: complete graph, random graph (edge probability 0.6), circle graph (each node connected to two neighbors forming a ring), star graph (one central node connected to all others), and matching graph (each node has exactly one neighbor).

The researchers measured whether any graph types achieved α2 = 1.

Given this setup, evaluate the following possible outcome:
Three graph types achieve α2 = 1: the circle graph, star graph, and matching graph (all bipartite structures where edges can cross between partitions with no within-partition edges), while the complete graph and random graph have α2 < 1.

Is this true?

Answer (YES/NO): NO